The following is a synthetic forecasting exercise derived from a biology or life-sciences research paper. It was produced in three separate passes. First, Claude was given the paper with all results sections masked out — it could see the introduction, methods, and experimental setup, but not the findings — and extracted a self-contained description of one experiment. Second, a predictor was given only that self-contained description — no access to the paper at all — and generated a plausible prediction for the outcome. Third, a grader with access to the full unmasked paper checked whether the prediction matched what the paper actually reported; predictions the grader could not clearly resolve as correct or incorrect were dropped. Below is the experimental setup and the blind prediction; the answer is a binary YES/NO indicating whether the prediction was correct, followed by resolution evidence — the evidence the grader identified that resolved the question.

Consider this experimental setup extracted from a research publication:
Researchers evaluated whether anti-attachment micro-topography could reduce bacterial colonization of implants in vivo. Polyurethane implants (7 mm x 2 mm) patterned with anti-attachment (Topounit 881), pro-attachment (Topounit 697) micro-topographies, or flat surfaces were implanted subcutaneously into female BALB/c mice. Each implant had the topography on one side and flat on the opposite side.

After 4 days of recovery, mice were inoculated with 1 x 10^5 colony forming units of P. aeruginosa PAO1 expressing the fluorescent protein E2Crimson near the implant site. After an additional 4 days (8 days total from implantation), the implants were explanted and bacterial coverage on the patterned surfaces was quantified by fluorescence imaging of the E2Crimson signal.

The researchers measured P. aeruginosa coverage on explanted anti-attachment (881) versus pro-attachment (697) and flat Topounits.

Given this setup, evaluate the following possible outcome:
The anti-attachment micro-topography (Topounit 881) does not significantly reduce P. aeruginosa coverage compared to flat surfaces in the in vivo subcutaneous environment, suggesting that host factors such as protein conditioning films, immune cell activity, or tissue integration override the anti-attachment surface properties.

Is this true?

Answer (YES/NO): NO